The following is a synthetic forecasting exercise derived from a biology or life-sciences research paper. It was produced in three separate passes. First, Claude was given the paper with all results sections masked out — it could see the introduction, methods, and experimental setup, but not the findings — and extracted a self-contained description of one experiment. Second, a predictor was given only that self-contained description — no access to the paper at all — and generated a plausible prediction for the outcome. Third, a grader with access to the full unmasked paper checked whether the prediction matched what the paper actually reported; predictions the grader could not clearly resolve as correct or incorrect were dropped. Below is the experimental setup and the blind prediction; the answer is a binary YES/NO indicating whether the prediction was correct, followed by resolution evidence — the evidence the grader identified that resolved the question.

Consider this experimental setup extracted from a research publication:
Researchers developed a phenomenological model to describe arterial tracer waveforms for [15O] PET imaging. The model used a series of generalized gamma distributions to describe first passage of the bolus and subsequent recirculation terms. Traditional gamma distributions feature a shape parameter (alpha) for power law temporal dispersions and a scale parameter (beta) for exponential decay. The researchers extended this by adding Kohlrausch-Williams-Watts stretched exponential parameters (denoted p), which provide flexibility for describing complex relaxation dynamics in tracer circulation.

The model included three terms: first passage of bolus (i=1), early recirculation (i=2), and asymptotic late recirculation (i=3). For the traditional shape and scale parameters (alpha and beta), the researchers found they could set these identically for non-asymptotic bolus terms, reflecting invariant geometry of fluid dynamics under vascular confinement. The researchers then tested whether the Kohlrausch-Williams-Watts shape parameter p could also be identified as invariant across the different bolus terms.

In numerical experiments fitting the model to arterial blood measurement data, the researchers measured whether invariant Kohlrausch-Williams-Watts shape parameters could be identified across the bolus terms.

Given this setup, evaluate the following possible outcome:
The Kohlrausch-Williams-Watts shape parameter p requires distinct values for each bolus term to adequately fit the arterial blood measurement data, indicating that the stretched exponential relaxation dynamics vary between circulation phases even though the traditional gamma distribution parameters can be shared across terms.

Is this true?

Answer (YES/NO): YES